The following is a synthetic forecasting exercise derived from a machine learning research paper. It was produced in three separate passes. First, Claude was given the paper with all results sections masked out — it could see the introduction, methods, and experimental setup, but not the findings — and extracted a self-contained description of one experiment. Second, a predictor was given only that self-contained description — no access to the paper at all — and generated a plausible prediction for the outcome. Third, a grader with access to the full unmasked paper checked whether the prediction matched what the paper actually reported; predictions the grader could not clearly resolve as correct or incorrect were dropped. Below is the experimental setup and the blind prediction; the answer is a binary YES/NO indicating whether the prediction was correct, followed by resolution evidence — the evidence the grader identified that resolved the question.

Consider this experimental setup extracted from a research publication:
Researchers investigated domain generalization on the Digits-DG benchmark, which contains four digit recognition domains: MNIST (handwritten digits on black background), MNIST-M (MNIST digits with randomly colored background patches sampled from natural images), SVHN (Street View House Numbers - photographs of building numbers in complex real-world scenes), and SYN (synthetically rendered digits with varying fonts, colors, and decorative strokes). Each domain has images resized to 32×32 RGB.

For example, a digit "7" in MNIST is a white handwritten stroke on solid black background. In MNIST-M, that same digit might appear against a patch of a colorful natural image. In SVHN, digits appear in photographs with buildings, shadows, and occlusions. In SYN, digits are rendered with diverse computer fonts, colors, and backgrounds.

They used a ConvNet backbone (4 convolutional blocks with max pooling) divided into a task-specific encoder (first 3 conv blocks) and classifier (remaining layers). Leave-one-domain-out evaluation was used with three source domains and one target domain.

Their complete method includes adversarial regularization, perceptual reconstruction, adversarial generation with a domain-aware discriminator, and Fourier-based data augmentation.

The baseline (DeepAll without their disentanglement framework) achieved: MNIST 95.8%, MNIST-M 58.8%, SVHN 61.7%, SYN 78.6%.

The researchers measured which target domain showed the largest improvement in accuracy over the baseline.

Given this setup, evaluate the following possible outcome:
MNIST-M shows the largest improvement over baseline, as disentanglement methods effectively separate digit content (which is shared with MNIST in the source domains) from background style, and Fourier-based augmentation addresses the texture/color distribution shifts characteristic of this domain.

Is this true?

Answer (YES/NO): NO